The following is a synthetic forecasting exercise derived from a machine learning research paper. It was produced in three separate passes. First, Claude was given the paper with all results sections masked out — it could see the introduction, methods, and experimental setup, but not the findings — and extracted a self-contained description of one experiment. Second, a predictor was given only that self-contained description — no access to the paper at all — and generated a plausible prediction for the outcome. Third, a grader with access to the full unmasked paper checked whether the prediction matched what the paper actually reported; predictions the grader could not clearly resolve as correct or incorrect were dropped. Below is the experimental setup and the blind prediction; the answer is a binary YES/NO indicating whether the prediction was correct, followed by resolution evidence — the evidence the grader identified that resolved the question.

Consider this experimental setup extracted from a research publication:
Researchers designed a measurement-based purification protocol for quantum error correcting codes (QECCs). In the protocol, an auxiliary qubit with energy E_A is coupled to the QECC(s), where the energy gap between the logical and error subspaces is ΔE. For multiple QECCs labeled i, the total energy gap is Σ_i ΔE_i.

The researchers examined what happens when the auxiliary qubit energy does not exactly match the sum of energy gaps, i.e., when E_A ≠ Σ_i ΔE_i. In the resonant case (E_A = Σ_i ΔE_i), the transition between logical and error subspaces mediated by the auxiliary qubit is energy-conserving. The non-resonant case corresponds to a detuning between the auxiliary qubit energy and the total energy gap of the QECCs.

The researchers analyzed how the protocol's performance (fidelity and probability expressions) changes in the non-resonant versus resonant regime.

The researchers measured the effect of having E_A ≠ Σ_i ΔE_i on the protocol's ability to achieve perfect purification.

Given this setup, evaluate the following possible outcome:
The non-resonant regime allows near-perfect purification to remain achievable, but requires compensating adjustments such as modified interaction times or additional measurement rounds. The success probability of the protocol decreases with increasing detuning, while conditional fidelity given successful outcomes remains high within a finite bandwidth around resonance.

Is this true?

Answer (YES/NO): NO